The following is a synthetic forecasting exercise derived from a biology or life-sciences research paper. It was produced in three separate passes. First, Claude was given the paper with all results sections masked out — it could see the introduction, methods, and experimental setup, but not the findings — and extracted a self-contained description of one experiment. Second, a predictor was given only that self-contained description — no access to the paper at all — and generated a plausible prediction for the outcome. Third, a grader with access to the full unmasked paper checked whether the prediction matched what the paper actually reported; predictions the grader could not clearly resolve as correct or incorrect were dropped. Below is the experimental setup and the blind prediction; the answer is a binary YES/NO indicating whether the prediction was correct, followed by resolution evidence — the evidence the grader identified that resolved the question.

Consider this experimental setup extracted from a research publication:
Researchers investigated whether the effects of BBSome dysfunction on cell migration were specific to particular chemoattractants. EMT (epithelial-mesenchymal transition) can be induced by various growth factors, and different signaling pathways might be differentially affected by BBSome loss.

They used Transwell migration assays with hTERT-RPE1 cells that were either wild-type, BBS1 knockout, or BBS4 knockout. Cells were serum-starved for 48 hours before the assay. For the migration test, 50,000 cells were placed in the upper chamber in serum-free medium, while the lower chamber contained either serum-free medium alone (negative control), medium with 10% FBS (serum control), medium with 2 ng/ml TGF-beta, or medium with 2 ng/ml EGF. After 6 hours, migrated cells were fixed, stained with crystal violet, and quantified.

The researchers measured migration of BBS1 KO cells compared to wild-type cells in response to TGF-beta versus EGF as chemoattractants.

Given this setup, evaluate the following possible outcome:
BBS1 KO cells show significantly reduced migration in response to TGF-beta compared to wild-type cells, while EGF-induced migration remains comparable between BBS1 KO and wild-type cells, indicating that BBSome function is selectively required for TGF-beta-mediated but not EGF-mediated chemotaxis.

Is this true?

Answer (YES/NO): NO